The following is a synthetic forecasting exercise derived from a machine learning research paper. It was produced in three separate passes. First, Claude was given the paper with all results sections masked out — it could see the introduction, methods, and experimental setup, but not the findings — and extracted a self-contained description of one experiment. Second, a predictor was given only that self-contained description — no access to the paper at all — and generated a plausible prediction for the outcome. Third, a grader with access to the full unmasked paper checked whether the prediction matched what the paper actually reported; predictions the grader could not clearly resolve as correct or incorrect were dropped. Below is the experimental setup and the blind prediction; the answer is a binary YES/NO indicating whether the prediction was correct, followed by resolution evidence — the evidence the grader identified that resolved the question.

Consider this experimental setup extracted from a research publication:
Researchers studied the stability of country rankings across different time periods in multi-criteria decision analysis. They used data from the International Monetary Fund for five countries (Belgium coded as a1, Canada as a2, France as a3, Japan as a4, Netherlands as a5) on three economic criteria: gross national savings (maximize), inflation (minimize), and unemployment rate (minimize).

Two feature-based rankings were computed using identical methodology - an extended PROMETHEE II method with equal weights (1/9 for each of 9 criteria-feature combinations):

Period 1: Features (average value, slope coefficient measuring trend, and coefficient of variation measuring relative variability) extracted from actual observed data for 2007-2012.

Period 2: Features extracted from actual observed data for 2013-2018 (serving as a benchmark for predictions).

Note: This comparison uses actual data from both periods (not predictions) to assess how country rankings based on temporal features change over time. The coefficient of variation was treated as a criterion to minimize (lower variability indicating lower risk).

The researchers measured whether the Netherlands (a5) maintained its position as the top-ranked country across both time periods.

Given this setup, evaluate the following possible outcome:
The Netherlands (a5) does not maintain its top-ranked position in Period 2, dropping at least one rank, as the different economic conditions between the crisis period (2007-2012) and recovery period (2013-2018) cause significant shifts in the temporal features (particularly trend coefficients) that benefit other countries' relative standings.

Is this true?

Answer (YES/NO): NO